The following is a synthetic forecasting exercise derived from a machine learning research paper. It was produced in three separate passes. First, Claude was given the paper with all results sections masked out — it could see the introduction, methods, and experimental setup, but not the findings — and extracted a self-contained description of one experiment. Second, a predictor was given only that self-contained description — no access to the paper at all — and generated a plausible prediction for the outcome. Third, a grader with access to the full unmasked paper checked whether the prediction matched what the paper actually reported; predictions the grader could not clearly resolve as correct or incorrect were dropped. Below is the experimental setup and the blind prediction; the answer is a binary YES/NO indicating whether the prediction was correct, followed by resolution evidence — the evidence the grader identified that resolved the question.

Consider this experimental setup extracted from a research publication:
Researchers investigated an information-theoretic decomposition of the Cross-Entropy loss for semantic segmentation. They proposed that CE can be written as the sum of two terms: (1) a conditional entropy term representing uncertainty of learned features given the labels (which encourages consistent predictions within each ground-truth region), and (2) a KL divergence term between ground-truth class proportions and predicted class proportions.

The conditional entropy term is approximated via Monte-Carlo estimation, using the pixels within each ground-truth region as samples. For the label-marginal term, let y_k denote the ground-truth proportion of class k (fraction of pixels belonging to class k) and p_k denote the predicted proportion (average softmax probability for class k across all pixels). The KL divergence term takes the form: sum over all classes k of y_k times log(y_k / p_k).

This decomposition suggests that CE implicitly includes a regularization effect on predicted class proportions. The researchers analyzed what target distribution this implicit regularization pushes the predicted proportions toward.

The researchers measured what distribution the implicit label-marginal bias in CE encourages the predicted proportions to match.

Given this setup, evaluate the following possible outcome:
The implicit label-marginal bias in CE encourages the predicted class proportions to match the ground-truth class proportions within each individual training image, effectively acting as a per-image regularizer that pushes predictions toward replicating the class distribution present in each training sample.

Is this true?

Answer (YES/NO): YES